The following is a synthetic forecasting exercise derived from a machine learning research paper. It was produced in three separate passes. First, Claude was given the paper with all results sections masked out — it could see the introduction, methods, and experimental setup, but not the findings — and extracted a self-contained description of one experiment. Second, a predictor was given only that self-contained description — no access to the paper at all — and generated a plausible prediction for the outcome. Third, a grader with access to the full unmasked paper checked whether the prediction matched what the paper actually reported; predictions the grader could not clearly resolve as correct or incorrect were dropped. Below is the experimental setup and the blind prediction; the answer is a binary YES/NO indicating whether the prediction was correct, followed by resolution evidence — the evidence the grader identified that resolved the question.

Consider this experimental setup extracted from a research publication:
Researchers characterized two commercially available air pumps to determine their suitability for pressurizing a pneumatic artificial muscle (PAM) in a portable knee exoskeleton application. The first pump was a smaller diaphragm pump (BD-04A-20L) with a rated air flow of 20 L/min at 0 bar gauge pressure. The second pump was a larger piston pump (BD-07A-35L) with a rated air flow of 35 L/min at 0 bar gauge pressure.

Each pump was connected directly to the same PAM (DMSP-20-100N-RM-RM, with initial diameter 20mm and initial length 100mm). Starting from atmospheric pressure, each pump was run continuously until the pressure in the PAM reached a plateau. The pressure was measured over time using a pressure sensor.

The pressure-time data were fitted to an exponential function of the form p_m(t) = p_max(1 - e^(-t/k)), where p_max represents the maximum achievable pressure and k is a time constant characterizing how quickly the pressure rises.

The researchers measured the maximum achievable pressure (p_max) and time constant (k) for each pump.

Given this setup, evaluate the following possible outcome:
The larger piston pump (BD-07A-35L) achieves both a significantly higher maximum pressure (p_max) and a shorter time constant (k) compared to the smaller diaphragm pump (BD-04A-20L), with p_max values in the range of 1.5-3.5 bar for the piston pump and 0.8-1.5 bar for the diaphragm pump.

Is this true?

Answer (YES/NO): NO